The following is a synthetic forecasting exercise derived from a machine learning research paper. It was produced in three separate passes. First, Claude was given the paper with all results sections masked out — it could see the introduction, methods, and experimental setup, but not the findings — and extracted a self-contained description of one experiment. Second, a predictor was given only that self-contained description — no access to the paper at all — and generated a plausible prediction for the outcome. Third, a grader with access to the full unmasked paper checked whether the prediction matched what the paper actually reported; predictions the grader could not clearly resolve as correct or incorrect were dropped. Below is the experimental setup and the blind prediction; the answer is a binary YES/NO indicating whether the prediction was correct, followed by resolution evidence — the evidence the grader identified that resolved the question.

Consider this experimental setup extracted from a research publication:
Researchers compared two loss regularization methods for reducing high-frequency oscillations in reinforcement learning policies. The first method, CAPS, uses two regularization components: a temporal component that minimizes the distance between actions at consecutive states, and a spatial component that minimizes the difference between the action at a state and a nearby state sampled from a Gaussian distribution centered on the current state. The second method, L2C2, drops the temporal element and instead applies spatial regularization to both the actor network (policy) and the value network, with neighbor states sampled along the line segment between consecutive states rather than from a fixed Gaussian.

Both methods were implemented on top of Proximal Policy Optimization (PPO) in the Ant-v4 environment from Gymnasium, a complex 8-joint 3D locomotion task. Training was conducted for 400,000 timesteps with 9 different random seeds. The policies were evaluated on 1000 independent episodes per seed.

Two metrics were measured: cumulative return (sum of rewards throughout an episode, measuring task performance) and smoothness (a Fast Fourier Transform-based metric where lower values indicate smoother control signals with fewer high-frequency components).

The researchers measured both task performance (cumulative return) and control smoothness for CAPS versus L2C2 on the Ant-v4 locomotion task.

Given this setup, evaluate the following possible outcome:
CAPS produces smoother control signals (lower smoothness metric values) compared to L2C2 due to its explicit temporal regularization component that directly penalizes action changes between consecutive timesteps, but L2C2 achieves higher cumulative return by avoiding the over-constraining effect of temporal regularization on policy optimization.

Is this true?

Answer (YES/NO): NO